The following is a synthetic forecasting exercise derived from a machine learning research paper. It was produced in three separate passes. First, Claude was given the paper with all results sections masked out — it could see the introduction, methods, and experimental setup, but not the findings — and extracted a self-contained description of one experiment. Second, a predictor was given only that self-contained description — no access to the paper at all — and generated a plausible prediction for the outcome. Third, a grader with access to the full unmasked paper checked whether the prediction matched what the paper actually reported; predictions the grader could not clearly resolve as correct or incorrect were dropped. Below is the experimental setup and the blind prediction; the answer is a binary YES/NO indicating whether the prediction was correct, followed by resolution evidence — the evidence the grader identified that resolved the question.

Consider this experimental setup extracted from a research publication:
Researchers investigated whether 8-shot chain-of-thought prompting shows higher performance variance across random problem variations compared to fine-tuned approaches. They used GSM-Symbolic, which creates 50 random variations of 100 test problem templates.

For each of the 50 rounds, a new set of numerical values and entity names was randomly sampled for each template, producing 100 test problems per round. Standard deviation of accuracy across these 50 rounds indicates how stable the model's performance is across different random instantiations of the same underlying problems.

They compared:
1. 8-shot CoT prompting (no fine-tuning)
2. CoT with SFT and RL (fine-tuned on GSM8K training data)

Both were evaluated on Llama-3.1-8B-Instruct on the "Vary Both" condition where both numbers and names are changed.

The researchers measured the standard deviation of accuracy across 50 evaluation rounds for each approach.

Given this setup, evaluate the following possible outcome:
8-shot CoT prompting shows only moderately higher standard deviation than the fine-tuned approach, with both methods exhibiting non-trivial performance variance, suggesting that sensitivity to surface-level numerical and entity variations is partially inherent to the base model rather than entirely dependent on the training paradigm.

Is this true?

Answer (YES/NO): YES